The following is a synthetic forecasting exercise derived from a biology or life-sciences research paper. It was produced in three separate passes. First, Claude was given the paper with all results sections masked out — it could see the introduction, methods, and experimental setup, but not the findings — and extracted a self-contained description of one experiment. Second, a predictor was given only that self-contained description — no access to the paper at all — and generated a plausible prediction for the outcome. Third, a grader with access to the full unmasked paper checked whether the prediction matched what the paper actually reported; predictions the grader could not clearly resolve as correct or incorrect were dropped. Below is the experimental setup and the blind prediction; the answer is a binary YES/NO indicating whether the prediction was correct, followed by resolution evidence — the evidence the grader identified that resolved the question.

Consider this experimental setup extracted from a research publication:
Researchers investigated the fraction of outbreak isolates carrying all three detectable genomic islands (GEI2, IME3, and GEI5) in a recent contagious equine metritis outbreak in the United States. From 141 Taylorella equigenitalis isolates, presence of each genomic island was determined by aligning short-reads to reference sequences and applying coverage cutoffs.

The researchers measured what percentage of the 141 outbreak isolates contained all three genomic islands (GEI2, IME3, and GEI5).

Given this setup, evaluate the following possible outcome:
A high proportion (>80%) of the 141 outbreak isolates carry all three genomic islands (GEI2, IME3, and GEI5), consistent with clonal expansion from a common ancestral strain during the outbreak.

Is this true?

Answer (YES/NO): NO